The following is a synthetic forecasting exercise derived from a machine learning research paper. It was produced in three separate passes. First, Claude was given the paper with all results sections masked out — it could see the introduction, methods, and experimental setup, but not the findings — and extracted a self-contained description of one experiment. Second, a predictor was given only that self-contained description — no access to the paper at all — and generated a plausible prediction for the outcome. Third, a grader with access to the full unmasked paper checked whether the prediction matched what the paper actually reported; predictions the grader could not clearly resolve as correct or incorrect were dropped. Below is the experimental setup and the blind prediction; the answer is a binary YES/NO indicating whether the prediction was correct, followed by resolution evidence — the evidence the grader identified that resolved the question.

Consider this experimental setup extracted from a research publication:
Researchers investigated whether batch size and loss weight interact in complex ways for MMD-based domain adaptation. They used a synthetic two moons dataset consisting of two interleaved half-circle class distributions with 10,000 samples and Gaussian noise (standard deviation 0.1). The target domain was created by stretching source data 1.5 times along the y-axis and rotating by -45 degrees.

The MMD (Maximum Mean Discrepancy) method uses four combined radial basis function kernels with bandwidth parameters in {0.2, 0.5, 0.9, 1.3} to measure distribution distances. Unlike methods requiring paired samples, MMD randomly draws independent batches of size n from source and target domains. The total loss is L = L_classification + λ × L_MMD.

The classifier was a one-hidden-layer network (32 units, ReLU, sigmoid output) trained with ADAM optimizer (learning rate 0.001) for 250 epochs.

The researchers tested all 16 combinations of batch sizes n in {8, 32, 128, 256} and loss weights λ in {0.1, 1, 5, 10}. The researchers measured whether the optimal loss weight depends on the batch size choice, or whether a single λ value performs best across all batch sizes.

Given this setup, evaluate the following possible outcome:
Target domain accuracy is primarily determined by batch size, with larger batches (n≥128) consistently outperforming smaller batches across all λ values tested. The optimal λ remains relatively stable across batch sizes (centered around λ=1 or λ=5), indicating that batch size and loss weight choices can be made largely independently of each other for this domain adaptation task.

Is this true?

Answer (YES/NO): NO